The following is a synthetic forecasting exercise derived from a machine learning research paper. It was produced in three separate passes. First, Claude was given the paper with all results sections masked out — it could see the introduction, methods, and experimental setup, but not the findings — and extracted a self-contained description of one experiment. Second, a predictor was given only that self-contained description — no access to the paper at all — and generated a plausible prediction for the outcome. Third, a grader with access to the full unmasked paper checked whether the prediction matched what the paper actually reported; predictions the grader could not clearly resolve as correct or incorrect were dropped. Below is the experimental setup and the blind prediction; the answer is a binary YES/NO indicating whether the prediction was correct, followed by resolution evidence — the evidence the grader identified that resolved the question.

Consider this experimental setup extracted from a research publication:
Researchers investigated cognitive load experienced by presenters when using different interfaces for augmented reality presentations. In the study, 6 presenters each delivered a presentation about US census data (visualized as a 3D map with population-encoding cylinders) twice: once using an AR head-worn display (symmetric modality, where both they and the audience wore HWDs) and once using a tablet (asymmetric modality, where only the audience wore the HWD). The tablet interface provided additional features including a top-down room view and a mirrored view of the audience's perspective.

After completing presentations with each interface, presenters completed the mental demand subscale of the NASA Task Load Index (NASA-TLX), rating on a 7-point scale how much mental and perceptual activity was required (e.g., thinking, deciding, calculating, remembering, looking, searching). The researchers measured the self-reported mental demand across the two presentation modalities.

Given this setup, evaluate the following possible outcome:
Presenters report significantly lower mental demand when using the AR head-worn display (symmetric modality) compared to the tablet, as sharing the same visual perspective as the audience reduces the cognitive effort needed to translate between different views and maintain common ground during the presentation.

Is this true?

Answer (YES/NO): NO